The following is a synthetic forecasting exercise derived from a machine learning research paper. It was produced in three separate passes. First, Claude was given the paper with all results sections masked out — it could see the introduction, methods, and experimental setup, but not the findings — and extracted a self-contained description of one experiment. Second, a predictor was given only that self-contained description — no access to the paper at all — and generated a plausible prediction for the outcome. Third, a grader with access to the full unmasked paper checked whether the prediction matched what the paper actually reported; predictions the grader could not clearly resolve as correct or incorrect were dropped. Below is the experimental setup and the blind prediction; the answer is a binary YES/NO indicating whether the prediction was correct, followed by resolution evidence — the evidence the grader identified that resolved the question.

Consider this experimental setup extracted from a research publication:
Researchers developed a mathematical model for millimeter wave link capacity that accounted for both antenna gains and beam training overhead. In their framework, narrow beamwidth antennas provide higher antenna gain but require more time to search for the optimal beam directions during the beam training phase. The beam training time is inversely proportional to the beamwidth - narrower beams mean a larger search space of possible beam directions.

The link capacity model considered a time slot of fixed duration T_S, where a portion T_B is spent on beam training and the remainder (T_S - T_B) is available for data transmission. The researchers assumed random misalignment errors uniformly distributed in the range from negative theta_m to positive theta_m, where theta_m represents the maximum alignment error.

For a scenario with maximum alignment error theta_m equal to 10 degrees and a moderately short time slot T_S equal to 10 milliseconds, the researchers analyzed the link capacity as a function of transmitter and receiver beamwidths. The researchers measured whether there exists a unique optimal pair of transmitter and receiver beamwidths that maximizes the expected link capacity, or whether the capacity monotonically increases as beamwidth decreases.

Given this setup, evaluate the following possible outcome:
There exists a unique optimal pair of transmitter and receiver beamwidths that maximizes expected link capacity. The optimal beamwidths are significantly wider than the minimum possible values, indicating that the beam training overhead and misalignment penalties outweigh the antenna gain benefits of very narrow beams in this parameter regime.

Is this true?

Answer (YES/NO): YES